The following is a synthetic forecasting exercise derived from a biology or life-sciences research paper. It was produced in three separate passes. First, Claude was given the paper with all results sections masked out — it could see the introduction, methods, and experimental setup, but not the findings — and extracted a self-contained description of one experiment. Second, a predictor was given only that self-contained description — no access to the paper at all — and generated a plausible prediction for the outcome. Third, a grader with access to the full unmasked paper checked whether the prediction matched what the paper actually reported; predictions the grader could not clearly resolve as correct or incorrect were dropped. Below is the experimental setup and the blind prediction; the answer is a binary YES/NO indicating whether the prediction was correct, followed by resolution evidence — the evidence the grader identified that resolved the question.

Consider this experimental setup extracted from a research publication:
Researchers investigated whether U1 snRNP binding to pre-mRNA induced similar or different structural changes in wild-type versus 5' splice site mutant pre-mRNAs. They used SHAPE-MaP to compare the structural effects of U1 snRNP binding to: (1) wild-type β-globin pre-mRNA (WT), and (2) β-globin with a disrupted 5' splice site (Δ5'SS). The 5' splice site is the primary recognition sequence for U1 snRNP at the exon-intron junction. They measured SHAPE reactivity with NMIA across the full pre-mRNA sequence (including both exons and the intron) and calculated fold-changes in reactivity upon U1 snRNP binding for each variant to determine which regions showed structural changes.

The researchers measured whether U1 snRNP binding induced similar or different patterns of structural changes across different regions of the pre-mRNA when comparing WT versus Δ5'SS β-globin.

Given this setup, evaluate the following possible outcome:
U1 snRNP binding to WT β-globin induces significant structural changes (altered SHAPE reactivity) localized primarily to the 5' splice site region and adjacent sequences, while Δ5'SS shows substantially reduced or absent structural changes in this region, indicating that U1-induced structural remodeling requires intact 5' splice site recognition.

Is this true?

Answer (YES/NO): NO